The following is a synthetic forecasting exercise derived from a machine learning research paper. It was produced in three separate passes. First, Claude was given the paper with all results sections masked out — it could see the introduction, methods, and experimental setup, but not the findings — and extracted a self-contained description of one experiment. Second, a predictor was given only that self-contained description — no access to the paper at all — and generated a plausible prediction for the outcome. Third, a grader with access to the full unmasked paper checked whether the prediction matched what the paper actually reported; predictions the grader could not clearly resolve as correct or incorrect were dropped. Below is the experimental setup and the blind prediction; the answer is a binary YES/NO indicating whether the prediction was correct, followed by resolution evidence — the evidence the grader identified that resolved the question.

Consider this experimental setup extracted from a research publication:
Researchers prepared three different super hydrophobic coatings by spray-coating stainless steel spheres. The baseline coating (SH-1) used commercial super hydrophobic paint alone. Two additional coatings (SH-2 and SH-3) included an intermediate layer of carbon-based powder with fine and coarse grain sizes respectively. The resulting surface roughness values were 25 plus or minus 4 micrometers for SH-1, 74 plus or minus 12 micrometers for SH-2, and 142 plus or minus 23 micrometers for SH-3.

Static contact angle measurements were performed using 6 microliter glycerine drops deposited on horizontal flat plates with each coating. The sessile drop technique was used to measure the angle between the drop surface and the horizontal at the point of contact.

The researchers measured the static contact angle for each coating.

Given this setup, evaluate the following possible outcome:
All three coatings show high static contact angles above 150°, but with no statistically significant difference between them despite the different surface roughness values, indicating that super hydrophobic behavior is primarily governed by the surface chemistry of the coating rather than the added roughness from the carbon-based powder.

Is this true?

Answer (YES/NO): NO